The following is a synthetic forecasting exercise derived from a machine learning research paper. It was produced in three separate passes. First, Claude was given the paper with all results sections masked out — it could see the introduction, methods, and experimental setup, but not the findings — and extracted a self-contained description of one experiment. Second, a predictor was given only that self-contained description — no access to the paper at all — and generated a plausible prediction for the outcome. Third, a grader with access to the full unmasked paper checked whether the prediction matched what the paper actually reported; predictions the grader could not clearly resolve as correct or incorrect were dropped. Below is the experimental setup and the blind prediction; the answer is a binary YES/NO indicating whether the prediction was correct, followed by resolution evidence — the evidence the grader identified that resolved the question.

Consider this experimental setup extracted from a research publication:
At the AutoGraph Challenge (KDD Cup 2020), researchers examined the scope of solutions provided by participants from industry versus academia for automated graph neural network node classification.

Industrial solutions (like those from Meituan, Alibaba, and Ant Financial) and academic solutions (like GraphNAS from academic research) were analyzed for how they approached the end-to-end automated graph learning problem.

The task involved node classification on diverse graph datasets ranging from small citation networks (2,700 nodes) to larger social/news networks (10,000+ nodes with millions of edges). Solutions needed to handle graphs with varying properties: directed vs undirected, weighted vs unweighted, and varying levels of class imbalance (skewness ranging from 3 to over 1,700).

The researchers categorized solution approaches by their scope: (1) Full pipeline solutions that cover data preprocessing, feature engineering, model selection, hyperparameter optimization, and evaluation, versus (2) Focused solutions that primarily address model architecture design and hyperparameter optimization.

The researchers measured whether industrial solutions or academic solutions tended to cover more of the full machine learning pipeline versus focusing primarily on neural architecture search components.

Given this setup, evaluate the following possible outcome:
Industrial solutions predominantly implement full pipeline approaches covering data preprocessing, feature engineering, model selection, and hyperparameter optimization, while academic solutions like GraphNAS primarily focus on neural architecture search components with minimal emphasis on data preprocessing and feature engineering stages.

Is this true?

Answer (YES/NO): YES